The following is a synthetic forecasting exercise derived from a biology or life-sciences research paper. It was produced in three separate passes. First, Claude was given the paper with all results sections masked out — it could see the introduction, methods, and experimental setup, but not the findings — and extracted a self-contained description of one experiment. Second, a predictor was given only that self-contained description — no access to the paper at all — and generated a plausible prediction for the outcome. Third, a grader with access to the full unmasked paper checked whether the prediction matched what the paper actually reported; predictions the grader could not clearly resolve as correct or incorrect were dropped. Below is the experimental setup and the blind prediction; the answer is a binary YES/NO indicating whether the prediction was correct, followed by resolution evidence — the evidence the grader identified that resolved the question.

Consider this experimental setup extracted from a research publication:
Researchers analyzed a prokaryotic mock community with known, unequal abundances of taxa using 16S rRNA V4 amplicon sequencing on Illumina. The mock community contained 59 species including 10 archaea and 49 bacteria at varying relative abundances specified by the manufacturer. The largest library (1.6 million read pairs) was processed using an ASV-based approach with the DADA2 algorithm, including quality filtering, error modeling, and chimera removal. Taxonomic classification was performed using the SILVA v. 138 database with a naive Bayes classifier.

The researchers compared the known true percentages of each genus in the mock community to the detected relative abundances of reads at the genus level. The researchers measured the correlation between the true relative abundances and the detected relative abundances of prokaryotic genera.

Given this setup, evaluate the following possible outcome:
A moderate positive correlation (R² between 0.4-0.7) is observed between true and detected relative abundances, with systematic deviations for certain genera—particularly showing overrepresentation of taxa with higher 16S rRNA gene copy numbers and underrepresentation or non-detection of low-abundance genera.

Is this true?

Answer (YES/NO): NO